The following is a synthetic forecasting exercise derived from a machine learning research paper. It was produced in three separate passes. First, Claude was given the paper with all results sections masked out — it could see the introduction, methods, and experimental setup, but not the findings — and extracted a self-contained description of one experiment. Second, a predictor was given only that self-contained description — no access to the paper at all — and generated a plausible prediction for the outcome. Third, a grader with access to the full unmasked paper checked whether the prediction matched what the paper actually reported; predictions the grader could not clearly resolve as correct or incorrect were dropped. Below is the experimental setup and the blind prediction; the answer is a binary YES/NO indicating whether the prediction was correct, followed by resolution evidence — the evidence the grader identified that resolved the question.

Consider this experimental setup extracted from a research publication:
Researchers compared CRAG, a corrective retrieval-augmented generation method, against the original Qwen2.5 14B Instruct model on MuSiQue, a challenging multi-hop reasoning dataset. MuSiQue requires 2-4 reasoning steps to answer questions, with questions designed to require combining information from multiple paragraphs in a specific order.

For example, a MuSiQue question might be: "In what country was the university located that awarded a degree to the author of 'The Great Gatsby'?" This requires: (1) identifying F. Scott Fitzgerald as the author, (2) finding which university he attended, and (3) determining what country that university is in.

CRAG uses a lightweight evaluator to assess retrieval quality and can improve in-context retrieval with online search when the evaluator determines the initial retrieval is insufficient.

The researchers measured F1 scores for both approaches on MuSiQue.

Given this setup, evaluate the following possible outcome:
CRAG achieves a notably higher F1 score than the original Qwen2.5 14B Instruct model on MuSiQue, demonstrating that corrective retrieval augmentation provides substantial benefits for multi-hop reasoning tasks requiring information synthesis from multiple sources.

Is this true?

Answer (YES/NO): NO